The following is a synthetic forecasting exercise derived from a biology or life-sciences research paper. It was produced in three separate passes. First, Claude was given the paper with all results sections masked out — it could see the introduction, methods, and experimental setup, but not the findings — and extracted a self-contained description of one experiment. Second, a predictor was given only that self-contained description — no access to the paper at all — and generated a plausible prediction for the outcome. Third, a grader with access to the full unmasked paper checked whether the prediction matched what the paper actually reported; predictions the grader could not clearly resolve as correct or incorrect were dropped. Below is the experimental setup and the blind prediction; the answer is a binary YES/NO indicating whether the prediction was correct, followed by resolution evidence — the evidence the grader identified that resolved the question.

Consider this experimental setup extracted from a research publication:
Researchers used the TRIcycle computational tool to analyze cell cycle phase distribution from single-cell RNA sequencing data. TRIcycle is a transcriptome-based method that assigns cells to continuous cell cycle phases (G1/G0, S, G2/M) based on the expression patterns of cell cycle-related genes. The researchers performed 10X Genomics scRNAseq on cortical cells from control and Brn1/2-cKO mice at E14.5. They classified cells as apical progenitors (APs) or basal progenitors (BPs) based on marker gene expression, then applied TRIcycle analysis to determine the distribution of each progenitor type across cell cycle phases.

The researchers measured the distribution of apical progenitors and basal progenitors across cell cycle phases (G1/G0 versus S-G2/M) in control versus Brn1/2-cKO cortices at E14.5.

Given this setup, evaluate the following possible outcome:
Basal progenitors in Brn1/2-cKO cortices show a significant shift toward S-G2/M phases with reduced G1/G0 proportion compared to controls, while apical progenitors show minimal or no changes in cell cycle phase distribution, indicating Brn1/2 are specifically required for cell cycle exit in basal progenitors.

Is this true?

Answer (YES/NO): NO